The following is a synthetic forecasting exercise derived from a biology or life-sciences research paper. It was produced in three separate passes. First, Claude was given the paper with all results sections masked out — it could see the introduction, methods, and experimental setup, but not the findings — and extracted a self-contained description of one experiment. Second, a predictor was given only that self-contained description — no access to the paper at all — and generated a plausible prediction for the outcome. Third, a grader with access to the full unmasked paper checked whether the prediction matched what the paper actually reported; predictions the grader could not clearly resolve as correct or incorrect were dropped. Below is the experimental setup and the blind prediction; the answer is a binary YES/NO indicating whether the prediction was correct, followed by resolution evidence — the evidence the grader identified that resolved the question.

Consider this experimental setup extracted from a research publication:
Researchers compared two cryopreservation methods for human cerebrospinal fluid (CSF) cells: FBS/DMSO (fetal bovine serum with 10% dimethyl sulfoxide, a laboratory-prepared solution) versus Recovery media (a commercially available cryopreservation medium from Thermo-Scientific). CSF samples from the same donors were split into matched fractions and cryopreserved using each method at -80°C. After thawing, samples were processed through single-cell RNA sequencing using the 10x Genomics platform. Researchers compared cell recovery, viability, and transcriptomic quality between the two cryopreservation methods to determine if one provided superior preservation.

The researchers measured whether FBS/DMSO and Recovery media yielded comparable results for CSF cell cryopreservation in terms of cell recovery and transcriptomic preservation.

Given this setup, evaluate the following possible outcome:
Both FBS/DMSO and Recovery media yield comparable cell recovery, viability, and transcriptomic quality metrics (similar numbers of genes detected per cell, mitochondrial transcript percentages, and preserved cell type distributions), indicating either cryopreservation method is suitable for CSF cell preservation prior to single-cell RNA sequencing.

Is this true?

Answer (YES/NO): YES